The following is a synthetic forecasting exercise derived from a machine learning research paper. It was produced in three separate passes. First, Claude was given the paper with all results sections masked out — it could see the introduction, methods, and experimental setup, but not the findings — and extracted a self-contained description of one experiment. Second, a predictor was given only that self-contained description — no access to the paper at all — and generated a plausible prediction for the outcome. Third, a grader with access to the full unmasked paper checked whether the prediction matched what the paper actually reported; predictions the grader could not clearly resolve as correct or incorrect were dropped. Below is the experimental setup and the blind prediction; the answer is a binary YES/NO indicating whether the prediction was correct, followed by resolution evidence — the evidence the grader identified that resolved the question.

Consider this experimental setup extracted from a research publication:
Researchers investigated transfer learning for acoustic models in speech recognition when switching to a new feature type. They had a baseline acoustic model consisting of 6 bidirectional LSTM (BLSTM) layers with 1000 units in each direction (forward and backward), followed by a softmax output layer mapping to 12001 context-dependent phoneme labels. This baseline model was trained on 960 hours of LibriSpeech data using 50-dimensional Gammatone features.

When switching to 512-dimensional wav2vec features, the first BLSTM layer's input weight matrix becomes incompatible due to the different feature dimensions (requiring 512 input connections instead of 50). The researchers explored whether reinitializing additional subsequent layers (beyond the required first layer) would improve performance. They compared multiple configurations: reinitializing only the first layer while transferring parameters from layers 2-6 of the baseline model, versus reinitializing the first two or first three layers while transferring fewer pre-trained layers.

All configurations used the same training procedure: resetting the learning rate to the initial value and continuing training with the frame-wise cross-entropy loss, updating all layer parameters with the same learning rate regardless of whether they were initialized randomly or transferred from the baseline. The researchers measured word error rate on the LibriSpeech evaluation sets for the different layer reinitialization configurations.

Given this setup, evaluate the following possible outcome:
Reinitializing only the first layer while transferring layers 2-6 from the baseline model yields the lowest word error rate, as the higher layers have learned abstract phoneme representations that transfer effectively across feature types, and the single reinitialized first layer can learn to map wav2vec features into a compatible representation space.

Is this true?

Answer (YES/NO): YES